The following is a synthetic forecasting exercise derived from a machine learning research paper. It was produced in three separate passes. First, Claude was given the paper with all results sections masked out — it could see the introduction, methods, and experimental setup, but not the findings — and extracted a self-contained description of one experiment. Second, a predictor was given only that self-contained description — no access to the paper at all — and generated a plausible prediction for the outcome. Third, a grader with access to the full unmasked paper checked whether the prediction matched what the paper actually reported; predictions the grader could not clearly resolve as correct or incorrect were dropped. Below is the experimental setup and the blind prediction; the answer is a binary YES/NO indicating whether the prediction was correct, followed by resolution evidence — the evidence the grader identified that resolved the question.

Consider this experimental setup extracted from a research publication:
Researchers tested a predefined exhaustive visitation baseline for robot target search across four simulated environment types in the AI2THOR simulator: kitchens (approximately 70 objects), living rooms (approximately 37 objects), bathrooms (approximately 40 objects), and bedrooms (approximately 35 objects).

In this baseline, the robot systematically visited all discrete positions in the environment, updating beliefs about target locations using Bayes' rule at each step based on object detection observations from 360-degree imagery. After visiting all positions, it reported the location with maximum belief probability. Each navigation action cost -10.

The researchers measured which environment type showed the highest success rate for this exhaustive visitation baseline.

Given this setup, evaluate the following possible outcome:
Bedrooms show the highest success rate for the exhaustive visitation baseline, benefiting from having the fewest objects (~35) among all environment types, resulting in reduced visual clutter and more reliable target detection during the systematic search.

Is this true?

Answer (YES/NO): NO